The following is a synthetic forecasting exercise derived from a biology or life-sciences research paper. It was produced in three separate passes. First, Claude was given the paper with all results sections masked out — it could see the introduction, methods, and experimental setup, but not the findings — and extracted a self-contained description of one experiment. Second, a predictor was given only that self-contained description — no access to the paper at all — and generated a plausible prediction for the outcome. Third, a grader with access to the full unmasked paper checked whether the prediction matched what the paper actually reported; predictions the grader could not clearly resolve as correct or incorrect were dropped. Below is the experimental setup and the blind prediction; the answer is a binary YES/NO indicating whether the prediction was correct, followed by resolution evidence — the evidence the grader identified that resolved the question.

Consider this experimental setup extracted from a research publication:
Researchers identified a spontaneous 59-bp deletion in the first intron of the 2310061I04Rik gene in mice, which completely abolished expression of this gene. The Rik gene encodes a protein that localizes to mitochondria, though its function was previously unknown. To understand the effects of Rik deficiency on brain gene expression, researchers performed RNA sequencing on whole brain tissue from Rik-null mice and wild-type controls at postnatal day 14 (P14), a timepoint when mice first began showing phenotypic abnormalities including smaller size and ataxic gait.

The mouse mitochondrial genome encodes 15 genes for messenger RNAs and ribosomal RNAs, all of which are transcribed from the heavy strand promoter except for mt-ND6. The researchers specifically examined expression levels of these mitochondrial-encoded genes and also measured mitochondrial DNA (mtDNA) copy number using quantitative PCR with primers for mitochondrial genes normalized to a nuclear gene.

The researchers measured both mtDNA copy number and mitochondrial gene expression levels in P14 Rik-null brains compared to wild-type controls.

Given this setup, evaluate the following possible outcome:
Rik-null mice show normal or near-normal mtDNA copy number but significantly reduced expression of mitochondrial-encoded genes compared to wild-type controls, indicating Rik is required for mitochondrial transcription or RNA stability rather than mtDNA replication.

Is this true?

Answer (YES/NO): NO